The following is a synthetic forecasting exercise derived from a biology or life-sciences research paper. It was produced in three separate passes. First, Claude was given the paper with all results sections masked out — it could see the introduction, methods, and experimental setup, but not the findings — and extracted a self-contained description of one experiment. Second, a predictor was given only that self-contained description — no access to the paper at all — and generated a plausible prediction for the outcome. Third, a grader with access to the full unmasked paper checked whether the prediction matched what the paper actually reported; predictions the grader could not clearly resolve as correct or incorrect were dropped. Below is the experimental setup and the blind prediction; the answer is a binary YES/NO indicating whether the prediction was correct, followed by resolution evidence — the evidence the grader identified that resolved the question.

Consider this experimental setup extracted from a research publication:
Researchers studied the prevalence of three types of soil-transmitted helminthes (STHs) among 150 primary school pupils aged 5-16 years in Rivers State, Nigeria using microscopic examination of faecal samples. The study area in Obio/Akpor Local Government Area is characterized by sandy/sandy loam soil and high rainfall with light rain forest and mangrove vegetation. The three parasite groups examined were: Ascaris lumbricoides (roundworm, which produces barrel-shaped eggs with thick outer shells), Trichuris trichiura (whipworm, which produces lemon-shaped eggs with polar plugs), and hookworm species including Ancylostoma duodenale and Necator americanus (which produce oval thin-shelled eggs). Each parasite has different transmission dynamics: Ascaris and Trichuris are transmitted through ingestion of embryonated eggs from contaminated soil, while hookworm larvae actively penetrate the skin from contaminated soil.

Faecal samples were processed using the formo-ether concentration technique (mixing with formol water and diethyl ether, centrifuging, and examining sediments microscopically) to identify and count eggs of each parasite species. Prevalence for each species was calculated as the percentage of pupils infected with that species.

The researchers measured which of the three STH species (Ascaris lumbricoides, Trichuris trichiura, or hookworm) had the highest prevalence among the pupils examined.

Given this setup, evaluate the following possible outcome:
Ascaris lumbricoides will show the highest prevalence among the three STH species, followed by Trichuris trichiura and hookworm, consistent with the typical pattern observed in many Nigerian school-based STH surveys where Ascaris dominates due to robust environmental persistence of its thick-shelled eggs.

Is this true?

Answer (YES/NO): NO